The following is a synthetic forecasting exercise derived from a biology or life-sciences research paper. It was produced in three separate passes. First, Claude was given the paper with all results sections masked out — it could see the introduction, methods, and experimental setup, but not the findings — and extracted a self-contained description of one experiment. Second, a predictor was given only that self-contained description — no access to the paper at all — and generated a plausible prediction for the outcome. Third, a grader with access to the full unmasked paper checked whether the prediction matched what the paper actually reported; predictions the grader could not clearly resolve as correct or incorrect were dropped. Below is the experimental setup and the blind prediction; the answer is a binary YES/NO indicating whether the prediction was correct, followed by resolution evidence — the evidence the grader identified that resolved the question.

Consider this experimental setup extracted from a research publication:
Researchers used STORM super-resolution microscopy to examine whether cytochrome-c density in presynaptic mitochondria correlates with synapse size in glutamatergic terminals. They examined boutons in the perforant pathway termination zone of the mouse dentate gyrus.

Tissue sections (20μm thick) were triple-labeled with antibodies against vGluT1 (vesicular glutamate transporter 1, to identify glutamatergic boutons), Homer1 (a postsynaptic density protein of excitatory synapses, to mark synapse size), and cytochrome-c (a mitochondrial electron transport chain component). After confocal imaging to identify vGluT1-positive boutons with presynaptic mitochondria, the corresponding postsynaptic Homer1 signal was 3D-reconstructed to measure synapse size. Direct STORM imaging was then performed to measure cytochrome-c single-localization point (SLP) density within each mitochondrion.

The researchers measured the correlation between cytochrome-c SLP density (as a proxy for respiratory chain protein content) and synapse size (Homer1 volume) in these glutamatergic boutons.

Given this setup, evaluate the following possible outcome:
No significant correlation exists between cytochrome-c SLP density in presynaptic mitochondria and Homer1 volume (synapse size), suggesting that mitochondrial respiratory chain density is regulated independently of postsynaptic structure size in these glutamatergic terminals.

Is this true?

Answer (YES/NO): NO